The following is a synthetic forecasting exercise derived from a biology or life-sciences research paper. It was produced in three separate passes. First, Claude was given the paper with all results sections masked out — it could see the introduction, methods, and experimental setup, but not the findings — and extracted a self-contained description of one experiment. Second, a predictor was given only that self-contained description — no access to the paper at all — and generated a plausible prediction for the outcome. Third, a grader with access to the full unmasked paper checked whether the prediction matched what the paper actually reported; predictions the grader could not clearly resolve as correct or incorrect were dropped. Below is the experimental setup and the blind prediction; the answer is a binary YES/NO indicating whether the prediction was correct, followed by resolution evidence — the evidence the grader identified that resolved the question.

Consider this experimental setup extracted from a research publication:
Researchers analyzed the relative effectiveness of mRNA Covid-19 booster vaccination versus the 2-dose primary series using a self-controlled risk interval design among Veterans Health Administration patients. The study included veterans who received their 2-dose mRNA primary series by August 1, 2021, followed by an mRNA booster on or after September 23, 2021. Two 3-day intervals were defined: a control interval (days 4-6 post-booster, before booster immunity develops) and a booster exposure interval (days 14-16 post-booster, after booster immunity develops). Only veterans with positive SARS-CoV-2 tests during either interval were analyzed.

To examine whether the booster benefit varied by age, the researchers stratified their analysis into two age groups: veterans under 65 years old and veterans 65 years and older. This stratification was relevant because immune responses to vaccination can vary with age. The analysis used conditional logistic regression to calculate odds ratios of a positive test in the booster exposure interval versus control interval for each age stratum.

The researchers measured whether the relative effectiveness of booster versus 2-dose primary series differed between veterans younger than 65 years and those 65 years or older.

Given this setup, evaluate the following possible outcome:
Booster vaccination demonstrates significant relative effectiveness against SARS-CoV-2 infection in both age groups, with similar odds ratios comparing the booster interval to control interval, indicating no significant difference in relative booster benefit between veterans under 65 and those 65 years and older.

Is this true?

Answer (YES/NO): YES